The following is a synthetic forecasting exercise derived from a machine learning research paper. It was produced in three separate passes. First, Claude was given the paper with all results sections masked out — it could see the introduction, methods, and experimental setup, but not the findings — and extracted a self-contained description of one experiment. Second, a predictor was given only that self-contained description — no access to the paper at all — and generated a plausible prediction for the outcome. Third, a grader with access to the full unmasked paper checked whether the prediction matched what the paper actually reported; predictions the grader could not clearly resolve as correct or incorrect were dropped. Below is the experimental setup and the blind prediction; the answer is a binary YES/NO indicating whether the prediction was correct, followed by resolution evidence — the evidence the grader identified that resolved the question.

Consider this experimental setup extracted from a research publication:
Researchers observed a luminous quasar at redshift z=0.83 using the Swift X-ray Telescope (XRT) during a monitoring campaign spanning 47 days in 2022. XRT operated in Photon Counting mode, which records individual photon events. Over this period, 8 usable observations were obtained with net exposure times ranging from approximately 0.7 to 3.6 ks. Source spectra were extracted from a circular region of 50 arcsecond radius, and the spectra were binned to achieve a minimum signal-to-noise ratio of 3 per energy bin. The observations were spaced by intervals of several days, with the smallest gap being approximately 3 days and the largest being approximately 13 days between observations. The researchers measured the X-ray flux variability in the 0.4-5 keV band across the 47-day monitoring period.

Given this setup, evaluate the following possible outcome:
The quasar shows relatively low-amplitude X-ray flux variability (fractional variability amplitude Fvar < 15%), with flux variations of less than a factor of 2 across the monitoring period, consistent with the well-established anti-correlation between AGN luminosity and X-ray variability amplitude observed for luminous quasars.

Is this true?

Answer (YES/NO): NO